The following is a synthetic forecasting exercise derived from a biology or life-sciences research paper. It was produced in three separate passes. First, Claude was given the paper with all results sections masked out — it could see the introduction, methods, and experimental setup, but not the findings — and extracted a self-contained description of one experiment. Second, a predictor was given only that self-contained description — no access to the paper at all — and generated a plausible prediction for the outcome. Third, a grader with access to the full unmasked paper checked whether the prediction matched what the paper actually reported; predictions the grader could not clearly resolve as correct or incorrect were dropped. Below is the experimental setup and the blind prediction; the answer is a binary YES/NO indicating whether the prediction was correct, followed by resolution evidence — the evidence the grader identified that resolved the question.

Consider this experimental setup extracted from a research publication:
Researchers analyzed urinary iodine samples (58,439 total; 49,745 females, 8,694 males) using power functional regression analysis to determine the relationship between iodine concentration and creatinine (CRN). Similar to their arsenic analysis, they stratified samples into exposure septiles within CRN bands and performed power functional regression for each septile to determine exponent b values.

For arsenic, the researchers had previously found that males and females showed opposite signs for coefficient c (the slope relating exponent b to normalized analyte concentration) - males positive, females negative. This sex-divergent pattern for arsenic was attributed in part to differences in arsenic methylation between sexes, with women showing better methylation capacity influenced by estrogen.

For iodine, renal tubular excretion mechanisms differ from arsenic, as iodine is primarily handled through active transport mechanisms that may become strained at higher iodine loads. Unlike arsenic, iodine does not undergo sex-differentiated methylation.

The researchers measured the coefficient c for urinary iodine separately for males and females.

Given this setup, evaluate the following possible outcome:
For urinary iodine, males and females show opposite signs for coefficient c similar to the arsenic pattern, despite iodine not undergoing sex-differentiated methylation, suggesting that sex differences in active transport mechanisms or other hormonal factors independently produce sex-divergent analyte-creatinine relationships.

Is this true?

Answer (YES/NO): NO